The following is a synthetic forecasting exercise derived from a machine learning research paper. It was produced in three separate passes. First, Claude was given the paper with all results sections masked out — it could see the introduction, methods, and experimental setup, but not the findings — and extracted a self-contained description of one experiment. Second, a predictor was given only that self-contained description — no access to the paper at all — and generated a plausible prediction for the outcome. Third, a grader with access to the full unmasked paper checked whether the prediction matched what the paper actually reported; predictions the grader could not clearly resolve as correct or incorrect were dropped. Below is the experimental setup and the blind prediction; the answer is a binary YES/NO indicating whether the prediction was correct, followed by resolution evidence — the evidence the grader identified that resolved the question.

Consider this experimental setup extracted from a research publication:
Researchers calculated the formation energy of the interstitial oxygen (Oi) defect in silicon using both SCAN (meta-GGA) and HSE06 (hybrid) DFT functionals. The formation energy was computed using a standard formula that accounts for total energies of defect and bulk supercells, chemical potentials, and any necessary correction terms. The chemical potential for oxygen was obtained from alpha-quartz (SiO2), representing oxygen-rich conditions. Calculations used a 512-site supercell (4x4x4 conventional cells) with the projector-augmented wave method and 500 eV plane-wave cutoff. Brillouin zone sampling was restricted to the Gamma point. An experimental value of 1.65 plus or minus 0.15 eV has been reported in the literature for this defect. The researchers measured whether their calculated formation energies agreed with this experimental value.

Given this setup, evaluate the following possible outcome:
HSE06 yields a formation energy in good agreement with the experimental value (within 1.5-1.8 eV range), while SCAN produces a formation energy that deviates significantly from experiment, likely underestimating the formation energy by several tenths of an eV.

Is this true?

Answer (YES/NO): NO